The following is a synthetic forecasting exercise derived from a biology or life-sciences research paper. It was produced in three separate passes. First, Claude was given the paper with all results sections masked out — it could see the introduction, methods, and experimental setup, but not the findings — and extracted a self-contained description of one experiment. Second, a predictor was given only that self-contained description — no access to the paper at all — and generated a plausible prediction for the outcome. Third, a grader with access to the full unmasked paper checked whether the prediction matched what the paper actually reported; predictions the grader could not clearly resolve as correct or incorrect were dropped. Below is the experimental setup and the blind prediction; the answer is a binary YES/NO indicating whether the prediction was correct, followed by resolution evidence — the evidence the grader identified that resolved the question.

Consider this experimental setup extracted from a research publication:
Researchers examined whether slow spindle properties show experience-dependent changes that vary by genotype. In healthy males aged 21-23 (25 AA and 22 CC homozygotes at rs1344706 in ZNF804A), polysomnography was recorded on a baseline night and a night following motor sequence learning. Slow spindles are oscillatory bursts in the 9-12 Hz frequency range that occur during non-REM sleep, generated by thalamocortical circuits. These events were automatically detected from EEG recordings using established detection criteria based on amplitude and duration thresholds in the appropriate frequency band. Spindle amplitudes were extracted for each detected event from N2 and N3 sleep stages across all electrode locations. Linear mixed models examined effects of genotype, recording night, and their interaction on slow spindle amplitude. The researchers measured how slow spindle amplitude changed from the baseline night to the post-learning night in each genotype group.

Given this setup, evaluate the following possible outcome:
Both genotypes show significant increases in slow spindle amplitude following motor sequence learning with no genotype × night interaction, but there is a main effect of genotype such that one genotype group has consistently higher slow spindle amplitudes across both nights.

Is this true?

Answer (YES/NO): NO